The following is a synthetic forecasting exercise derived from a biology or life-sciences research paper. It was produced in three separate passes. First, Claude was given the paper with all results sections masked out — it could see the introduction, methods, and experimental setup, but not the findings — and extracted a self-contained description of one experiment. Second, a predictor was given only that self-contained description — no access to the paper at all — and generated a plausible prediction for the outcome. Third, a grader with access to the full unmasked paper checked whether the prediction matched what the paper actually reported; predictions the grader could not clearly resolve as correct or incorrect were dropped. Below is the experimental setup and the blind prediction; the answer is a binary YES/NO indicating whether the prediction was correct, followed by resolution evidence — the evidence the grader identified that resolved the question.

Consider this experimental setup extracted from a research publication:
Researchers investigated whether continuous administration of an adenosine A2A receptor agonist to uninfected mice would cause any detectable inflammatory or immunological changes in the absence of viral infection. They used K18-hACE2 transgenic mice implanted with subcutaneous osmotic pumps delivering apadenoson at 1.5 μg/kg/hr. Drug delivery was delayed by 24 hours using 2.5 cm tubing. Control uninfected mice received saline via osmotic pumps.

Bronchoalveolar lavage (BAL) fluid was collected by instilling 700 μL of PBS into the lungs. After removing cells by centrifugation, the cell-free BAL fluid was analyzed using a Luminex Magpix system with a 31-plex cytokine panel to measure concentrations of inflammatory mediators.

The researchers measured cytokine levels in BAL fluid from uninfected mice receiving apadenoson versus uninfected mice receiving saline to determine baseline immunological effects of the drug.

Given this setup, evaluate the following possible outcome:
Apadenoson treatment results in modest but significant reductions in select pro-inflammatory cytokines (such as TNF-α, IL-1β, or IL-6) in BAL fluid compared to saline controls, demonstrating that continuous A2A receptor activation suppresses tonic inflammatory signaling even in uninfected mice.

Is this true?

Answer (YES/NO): NO